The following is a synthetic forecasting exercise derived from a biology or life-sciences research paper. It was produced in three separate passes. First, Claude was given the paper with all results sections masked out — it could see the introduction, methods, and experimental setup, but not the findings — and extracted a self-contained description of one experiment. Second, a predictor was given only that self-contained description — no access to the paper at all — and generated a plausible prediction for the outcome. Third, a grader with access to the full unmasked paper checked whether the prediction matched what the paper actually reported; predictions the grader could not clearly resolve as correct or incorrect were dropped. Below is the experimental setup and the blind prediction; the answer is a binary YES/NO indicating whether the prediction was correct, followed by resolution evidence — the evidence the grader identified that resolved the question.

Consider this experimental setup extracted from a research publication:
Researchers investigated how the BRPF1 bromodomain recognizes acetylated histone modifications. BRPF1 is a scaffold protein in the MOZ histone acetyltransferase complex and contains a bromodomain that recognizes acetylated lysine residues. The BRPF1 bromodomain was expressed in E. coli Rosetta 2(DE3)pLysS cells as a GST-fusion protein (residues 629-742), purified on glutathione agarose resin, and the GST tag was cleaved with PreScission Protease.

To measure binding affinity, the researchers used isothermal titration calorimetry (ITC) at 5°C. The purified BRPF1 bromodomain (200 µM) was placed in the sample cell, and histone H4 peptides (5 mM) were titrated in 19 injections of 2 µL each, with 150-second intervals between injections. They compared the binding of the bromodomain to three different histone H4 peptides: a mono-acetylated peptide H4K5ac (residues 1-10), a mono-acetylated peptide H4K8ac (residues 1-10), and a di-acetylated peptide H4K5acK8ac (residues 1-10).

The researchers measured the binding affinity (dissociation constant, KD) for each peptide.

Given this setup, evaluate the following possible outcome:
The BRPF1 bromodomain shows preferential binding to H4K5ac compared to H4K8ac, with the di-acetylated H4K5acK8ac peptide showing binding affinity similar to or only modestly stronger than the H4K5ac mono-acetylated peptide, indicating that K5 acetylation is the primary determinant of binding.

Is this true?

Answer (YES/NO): YES